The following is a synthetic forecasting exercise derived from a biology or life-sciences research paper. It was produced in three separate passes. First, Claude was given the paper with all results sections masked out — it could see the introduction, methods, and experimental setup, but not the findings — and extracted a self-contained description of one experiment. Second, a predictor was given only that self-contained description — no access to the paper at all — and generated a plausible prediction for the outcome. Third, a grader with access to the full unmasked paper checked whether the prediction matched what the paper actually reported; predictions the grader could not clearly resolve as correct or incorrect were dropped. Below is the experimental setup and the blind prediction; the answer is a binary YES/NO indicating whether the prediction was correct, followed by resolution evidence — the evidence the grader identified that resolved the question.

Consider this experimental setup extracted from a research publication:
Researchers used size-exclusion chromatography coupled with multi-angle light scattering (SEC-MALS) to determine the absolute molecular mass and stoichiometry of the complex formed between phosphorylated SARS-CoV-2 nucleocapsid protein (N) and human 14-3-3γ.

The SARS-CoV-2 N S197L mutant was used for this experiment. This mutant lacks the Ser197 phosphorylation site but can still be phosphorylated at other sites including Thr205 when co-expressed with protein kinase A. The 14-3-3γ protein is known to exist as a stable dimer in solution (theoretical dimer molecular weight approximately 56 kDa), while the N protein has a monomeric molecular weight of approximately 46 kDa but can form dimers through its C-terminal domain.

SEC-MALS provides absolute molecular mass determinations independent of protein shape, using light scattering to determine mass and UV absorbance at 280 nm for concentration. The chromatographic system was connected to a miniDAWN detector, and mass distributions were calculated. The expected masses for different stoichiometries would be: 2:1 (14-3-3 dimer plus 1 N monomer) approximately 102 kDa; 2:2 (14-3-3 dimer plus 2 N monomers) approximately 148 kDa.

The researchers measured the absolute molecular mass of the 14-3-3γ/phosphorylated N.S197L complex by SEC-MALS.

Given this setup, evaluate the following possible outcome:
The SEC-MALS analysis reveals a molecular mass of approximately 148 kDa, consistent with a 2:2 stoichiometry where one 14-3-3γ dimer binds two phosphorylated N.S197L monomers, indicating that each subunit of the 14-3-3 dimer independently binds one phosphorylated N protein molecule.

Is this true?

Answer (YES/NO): YES